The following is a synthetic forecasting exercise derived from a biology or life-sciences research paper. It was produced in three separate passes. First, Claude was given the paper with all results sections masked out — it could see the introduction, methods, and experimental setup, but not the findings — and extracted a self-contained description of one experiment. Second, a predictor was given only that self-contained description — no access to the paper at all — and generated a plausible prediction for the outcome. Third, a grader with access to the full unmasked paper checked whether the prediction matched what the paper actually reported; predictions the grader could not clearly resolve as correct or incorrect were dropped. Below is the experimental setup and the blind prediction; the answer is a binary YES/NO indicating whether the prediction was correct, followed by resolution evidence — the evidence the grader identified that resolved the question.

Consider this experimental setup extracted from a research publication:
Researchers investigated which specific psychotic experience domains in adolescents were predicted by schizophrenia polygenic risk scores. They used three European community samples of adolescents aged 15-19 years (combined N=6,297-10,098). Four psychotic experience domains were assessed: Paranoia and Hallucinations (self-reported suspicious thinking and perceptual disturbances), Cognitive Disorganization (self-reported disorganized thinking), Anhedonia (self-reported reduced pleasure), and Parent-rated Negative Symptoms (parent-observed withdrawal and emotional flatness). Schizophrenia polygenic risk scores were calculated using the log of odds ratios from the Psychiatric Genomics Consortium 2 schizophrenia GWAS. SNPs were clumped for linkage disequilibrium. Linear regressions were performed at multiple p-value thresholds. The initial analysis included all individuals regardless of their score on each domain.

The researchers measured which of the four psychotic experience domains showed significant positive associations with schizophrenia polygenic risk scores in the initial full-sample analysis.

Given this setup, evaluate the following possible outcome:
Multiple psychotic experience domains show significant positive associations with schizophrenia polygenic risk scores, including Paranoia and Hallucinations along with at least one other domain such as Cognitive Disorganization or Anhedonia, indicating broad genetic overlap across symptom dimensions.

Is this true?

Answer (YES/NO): NO